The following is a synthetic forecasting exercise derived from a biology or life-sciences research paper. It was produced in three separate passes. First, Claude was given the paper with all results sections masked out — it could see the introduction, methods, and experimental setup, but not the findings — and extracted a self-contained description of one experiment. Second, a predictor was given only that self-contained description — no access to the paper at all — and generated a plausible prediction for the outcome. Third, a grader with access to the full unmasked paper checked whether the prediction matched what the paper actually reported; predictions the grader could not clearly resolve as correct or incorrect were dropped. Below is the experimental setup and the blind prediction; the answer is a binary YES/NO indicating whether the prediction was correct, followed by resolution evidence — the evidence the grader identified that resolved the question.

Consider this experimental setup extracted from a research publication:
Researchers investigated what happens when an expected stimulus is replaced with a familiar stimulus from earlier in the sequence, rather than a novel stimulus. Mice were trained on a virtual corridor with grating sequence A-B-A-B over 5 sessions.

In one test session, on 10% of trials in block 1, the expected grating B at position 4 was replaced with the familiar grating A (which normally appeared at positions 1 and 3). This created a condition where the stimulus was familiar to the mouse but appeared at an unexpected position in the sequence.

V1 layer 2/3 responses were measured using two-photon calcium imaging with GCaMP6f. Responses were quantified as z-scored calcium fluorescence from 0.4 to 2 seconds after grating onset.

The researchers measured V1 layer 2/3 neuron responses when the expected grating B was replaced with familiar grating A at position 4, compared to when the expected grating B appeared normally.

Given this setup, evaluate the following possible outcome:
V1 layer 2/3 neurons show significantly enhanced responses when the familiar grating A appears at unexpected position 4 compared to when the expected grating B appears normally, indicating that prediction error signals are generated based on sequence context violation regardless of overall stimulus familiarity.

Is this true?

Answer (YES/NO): YES